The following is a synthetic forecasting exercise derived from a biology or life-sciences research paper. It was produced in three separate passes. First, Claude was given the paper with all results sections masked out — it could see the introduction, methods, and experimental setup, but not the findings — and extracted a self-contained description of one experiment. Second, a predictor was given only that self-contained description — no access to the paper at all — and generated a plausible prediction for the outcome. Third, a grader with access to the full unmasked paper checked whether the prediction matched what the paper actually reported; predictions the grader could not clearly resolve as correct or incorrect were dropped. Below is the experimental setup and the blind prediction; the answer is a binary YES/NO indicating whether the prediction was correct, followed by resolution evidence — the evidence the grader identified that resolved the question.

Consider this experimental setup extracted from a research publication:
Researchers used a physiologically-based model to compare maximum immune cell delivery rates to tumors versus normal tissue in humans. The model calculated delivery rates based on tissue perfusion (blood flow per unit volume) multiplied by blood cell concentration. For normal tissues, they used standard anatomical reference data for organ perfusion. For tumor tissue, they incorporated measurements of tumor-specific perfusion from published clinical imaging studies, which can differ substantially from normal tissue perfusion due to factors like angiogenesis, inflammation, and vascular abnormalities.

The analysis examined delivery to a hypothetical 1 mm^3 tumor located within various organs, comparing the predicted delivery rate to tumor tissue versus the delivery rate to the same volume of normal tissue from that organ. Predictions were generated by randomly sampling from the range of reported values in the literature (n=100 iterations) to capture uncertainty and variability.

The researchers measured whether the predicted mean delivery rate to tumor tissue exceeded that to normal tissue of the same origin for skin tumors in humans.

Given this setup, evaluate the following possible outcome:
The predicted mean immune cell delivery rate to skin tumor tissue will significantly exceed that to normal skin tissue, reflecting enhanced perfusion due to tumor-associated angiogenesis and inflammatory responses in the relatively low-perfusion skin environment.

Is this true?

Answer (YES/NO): YES